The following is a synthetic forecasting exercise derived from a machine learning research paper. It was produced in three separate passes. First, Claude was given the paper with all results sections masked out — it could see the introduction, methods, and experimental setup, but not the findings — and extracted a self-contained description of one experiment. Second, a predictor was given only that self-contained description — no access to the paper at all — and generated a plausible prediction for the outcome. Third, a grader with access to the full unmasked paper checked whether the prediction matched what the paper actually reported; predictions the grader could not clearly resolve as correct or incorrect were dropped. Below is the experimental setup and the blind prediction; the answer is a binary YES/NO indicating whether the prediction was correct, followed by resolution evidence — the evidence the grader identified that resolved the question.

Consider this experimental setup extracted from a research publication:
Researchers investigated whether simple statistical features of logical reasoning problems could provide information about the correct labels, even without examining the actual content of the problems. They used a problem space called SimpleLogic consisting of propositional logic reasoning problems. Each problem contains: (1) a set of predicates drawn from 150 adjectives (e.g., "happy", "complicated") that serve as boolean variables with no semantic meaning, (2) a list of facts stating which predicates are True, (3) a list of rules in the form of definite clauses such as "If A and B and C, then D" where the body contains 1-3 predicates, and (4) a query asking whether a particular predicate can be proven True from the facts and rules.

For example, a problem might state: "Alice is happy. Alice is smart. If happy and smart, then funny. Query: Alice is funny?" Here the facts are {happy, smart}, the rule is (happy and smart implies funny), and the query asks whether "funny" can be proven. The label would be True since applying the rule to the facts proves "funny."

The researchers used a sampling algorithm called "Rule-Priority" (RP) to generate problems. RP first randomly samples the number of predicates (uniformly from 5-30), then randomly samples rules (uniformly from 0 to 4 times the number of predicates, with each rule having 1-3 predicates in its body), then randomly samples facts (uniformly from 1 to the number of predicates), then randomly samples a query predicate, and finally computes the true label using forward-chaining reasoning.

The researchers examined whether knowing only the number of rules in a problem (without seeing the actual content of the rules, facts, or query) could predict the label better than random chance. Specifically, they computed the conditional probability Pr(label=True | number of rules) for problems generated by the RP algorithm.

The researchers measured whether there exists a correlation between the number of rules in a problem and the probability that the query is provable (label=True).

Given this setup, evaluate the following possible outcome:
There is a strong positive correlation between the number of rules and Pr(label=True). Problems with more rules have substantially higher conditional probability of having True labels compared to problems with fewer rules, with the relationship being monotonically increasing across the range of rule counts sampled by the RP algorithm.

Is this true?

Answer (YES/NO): NO